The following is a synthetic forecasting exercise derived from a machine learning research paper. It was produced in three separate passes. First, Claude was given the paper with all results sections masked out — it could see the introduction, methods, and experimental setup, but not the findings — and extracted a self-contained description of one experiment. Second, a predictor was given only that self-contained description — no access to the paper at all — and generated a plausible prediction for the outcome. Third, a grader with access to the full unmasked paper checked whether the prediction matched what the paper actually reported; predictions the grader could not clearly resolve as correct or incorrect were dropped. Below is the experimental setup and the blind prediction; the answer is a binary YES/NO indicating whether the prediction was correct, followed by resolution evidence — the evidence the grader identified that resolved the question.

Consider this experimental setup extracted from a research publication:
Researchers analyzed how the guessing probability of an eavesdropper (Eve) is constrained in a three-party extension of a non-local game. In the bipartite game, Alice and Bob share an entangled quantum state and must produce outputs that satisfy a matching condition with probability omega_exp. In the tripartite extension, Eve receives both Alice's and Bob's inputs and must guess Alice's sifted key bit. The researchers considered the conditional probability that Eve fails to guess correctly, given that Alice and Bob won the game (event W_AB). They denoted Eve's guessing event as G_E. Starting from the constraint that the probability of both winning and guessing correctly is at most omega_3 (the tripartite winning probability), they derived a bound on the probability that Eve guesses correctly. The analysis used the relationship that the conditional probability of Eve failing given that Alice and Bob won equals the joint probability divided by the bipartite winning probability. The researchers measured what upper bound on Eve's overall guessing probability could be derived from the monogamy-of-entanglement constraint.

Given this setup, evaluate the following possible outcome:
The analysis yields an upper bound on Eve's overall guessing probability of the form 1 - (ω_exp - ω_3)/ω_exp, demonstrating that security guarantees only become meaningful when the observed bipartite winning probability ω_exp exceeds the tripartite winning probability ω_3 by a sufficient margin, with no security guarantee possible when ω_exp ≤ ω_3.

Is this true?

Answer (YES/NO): NO